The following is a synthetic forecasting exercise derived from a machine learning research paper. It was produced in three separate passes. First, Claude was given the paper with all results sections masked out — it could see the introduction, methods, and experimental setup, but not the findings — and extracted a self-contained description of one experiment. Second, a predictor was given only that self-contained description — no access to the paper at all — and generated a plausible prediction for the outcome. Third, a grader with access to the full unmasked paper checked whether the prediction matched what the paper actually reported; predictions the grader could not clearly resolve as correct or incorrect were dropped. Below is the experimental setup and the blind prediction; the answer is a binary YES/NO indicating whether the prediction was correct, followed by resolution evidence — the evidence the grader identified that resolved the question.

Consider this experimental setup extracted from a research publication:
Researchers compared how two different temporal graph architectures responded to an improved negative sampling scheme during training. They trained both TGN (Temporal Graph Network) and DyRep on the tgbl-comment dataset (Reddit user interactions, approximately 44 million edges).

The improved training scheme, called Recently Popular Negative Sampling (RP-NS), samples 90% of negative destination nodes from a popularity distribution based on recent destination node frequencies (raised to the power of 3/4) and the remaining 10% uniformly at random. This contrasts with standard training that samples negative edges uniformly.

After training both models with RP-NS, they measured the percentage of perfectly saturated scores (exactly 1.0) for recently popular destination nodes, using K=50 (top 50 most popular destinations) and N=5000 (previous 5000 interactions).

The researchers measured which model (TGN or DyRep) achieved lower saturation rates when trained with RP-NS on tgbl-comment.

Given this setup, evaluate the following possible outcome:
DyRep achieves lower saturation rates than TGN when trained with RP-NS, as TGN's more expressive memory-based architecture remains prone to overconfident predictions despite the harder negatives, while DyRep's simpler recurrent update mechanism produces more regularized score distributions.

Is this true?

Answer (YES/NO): YES